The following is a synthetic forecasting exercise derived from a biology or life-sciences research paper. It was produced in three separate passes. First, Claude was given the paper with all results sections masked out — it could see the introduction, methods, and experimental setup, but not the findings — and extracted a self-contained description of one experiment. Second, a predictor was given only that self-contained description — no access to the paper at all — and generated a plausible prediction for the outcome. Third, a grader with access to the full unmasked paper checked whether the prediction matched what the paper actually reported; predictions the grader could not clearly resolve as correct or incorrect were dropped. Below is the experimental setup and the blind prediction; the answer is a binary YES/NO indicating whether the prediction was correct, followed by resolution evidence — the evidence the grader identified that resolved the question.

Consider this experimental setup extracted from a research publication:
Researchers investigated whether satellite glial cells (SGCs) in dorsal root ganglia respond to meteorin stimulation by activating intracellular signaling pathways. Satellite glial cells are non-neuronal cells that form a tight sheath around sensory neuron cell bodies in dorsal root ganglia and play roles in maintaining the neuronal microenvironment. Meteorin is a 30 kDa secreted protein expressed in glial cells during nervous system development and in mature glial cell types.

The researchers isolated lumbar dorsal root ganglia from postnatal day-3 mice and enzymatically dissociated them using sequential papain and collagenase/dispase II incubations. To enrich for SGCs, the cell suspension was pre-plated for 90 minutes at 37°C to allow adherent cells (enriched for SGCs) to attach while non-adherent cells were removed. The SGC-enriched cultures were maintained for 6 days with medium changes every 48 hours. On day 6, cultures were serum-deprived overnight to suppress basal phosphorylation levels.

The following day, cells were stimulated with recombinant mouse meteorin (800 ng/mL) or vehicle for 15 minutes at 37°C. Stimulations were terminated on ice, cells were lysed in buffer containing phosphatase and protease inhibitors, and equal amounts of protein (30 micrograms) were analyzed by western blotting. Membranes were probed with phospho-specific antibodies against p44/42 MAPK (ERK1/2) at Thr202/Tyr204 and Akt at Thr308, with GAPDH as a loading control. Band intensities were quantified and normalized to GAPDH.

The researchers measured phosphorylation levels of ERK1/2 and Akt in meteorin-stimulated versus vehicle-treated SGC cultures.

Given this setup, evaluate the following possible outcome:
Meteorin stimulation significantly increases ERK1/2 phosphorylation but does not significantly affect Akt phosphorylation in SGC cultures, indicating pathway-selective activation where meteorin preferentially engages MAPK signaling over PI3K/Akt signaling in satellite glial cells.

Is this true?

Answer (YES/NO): NO